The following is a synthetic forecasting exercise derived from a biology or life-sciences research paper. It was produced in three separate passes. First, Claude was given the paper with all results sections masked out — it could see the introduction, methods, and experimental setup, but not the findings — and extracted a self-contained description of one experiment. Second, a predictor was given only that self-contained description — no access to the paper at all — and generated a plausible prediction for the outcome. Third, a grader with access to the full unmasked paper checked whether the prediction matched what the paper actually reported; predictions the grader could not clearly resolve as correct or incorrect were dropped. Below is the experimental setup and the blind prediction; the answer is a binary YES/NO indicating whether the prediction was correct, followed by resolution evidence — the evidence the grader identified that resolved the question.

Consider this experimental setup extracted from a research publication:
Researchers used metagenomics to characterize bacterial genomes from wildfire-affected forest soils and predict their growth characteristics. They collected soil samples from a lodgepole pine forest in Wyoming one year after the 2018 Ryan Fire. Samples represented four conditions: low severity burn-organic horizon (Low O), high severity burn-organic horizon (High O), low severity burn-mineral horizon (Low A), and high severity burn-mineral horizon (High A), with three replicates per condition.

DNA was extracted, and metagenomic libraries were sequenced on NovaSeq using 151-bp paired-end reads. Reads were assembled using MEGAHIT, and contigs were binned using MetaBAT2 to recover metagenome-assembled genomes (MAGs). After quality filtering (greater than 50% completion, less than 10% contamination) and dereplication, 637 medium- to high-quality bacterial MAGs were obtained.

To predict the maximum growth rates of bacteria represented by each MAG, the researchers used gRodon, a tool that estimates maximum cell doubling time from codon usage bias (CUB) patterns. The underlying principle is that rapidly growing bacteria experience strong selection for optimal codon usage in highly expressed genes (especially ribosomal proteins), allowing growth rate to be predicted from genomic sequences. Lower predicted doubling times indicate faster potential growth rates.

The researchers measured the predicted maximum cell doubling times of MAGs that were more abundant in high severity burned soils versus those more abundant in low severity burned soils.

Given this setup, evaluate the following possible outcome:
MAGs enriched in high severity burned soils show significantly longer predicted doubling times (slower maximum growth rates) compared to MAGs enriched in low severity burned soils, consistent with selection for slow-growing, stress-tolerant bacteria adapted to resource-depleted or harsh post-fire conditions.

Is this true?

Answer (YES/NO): NO